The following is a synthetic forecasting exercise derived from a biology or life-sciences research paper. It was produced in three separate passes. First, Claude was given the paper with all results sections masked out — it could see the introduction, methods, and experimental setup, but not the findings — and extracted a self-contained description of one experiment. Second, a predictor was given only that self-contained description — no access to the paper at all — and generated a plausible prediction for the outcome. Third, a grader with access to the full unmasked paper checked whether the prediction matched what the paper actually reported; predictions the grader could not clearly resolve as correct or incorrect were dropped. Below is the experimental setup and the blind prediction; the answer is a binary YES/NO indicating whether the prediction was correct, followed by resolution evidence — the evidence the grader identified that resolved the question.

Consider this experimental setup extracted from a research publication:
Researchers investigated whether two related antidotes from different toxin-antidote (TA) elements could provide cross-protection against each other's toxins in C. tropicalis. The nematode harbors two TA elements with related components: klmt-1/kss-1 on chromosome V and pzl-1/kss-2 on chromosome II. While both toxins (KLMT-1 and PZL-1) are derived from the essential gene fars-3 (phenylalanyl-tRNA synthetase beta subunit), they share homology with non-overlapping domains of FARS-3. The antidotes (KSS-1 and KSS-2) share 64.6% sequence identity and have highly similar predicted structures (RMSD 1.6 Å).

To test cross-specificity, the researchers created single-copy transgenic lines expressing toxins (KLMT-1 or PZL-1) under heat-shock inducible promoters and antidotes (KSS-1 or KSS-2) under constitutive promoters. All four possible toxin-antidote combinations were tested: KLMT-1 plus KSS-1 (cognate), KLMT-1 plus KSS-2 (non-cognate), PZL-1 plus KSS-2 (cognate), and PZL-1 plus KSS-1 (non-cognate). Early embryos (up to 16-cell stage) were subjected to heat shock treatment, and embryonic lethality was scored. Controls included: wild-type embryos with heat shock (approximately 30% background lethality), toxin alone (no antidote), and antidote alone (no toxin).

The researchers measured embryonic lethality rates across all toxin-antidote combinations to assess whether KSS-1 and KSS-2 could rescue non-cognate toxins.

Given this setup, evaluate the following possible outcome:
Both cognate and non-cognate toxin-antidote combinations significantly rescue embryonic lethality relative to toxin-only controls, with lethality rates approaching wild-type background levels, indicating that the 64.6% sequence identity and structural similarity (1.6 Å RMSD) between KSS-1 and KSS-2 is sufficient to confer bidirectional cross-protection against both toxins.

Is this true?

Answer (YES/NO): NO